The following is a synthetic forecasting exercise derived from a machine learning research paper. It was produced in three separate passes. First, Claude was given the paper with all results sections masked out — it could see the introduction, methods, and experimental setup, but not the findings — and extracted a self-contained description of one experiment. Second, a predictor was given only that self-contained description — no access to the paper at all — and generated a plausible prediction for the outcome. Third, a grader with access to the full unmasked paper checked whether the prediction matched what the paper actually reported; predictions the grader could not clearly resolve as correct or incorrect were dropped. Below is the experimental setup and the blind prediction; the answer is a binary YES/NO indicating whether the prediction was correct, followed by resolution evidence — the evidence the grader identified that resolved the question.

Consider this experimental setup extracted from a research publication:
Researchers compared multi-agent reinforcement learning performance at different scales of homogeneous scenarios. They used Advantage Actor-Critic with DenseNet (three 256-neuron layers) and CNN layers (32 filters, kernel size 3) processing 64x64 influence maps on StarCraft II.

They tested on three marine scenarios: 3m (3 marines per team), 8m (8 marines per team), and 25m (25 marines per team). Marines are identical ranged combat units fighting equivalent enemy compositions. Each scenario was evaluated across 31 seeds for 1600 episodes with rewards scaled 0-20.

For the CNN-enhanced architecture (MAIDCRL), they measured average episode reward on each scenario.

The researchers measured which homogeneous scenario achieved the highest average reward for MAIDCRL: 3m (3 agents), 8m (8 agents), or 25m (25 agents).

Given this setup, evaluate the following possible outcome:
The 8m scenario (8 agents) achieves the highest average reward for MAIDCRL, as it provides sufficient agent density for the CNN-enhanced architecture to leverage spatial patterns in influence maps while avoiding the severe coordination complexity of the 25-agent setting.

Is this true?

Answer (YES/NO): YES